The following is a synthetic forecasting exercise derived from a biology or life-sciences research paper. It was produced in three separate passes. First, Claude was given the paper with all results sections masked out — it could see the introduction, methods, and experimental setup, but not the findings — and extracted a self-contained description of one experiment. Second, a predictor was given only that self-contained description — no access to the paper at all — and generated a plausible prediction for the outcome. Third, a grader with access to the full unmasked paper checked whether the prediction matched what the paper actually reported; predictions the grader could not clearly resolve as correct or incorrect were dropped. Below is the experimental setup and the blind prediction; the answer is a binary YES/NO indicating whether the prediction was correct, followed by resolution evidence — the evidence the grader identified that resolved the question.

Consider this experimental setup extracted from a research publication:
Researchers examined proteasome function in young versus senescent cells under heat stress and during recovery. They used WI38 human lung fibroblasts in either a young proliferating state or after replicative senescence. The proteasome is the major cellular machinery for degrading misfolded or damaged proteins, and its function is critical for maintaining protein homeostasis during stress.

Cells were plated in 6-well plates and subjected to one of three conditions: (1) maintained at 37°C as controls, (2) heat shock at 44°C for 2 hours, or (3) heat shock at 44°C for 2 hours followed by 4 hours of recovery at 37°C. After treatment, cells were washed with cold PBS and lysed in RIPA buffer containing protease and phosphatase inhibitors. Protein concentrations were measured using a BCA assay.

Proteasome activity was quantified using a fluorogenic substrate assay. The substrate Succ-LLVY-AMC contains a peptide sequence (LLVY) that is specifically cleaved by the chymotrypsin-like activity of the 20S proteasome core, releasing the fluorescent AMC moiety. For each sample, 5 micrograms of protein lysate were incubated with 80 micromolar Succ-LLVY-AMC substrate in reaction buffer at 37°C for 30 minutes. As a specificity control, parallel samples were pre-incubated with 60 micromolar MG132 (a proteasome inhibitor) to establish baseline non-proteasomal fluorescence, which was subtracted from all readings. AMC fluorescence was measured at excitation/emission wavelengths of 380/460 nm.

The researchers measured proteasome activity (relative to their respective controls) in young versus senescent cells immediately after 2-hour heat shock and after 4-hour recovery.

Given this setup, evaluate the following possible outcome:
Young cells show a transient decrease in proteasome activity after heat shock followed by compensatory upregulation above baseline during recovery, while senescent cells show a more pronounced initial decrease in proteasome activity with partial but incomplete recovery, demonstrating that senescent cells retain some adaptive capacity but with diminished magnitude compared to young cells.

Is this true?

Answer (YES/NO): NO